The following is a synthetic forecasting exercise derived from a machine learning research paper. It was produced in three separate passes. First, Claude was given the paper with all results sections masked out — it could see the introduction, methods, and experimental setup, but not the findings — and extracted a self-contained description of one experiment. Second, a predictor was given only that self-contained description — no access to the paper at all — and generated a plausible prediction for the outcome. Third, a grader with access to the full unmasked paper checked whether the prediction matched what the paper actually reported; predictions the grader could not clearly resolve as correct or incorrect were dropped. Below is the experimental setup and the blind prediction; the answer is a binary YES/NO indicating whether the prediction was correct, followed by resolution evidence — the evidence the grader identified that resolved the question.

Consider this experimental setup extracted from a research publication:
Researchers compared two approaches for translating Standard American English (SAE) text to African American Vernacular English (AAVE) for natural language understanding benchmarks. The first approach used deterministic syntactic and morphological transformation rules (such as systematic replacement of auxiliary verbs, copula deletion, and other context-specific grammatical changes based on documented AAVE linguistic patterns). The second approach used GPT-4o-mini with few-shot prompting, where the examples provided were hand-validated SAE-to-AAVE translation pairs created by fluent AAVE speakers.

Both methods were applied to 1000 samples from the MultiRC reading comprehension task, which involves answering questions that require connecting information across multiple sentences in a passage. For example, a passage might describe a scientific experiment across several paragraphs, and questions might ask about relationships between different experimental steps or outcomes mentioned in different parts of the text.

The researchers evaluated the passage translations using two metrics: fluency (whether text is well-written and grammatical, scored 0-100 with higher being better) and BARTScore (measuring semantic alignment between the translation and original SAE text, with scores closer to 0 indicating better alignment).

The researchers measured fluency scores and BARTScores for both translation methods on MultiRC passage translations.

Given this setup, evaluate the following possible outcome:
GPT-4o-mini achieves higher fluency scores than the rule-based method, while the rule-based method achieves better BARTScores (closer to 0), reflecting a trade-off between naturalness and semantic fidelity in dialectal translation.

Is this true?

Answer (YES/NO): NO